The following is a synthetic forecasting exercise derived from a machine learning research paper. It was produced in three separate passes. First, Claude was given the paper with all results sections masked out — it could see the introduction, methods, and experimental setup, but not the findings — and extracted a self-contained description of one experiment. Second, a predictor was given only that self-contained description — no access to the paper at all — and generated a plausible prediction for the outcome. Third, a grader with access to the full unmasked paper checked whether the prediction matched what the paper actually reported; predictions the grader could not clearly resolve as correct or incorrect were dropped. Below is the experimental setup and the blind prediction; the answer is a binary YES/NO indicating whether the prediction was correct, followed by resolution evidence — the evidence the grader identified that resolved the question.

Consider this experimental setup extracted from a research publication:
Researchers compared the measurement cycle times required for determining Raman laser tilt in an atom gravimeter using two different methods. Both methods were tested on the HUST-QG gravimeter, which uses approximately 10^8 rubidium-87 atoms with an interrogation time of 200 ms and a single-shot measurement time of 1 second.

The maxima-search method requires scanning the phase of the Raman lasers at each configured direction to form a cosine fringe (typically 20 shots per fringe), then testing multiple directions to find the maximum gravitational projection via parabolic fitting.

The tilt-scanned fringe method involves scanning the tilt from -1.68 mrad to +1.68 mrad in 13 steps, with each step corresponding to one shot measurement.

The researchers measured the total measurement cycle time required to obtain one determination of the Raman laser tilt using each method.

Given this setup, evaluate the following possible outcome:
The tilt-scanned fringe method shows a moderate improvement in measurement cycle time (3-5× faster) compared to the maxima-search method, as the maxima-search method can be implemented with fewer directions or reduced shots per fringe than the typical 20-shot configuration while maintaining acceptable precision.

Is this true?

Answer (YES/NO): NO